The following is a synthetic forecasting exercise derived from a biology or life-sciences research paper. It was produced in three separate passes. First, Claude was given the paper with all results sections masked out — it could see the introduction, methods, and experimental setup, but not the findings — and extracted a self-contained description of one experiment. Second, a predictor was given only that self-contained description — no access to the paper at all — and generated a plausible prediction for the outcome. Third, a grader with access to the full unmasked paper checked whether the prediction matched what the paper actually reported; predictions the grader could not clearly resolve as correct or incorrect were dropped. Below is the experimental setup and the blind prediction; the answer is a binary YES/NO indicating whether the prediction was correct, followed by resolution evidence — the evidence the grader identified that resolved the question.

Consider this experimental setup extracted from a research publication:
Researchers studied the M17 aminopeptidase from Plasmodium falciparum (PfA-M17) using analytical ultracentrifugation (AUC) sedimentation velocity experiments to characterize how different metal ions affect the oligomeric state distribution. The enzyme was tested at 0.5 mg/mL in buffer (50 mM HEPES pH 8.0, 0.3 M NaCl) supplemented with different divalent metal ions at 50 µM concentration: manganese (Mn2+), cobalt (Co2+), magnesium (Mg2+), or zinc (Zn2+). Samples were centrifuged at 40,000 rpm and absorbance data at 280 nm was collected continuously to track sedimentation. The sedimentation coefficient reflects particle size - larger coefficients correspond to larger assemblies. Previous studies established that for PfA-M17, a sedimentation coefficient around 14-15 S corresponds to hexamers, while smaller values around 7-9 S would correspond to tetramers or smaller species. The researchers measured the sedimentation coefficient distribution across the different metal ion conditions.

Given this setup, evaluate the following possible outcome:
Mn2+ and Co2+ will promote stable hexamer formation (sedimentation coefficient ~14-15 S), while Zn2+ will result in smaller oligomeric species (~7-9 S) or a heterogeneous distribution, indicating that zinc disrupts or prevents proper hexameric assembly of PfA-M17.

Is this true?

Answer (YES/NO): NO